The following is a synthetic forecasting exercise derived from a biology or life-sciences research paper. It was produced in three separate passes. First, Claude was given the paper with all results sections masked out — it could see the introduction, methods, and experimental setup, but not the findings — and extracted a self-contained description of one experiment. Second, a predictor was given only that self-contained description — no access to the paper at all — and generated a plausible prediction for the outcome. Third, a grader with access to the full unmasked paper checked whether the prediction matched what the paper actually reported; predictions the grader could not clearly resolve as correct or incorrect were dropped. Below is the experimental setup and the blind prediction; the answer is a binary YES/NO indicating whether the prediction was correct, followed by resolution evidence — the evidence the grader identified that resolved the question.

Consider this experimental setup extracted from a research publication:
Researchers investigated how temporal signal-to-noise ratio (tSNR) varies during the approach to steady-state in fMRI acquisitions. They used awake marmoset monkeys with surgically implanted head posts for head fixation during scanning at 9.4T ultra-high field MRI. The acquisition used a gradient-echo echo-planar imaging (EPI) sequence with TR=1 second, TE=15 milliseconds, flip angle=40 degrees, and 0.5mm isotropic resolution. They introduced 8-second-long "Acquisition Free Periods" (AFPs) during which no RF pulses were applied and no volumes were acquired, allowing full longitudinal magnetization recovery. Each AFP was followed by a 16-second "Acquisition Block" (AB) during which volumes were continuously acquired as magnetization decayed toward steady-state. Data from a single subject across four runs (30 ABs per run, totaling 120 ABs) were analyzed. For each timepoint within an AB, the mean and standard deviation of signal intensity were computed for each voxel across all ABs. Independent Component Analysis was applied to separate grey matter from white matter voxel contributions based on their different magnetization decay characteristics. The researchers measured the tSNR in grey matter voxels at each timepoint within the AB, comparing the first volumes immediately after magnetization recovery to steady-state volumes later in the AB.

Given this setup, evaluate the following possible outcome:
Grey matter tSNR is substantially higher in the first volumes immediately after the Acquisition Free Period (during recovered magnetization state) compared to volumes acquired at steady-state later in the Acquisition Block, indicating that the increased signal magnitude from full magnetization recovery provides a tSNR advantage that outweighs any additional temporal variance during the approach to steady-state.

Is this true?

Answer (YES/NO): YES